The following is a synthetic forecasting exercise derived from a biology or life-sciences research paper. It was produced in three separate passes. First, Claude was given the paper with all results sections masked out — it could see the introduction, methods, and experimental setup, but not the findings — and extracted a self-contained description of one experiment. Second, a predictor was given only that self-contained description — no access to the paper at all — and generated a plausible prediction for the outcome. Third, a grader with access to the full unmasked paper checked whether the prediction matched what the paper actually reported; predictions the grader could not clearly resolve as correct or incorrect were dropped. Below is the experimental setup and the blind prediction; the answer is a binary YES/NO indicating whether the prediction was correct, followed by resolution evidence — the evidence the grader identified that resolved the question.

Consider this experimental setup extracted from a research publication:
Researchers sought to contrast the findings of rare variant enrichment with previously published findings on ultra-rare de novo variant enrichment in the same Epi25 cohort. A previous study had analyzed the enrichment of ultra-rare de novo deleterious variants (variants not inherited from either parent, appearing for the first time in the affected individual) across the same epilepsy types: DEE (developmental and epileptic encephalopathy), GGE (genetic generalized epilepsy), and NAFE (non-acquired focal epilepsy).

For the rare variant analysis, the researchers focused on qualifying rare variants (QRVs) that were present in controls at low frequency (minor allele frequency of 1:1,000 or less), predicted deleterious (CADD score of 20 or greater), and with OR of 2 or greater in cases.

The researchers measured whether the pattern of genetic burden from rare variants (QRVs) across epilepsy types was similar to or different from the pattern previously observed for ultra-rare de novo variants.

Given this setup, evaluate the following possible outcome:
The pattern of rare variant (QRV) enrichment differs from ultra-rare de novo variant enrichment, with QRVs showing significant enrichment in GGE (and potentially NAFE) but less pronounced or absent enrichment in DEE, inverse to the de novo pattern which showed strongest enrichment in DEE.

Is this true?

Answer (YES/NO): NO